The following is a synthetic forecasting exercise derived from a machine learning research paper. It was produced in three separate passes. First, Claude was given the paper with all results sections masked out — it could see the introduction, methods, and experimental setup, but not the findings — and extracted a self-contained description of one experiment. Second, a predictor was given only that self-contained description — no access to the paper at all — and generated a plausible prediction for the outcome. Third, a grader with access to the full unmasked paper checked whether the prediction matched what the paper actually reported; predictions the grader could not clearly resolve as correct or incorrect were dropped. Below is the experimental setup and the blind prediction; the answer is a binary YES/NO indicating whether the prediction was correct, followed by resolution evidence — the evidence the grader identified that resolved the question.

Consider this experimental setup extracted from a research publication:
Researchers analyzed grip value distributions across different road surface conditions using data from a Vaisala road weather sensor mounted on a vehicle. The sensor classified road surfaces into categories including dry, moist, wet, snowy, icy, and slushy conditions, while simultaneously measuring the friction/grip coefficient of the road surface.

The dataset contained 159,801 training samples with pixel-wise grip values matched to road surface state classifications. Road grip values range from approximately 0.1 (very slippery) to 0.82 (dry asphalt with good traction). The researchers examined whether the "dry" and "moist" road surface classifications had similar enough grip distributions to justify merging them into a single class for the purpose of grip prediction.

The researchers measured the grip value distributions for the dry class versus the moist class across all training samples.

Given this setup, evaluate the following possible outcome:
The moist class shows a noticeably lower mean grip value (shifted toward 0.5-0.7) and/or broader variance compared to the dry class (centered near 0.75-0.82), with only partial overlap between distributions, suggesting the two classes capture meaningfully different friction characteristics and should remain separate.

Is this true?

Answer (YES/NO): NO